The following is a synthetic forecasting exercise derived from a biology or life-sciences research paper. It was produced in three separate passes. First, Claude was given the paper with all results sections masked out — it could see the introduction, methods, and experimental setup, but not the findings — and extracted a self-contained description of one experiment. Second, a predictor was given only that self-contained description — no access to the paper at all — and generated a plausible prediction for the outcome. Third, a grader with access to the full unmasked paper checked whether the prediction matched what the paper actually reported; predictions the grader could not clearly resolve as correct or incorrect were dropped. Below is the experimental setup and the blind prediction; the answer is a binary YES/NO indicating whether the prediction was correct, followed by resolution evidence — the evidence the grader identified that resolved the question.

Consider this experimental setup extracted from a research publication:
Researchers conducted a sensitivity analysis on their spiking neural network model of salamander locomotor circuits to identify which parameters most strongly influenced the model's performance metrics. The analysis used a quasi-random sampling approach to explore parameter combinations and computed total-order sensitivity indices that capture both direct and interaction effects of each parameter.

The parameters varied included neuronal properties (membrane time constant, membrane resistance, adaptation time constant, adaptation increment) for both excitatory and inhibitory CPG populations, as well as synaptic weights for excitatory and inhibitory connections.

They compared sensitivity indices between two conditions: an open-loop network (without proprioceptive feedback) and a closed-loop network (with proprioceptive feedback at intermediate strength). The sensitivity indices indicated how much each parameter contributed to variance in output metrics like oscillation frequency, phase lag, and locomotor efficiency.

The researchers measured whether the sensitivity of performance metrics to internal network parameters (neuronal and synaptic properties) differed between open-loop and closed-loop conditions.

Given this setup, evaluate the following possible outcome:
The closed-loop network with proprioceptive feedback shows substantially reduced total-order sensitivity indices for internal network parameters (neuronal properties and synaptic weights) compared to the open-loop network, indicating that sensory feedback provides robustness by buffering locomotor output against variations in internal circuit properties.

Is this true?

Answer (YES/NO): YES